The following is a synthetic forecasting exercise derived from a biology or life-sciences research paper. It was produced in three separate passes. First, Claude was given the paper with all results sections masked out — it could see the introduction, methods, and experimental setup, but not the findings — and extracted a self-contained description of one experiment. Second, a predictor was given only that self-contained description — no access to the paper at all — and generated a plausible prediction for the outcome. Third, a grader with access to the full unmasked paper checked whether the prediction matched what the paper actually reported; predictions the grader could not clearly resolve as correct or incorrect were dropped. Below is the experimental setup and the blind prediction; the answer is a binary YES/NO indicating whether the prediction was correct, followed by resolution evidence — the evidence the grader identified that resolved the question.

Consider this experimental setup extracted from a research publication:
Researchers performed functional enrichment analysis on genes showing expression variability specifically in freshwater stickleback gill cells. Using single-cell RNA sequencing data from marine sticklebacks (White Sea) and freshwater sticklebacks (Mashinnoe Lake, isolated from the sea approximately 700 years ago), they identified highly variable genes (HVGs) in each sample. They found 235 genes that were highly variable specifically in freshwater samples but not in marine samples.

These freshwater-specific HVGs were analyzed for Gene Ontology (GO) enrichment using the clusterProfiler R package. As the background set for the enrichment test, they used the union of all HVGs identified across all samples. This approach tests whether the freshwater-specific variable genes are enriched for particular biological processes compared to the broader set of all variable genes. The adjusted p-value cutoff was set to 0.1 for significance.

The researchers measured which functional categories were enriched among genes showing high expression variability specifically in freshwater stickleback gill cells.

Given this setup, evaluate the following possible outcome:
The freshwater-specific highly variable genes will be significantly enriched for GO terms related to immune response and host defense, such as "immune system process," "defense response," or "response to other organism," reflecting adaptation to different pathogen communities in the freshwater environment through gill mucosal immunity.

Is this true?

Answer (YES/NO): NO